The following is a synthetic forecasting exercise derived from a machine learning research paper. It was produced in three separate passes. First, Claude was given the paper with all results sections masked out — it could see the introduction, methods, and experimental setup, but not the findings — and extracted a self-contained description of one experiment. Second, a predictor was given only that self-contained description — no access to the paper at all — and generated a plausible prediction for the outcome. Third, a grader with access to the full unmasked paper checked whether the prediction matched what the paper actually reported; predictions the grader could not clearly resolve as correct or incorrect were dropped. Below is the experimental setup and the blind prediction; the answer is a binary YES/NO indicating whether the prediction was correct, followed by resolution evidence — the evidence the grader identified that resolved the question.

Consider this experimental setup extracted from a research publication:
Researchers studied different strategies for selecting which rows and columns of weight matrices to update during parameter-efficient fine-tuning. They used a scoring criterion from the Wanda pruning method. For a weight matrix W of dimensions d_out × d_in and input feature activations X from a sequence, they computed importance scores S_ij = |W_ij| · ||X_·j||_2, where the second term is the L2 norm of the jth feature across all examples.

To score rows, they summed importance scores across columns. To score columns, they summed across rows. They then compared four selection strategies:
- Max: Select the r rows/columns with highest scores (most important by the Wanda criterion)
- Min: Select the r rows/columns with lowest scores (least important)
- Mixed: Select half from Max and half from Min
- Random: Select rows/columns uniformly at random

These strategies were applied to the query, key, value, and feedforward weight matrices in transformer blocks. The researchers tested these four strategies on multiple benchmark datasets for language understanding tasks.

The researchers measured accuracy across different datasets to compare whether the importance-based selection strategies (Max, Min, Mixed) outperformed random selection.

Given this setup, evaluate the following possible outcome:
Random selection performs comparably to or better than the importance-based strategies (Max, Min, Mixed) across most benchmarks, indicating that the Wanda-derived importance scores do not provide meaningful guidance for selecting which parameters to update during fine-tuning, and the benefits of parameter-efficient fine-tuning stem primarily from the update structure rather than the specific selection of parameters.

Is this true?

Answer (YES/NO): YES